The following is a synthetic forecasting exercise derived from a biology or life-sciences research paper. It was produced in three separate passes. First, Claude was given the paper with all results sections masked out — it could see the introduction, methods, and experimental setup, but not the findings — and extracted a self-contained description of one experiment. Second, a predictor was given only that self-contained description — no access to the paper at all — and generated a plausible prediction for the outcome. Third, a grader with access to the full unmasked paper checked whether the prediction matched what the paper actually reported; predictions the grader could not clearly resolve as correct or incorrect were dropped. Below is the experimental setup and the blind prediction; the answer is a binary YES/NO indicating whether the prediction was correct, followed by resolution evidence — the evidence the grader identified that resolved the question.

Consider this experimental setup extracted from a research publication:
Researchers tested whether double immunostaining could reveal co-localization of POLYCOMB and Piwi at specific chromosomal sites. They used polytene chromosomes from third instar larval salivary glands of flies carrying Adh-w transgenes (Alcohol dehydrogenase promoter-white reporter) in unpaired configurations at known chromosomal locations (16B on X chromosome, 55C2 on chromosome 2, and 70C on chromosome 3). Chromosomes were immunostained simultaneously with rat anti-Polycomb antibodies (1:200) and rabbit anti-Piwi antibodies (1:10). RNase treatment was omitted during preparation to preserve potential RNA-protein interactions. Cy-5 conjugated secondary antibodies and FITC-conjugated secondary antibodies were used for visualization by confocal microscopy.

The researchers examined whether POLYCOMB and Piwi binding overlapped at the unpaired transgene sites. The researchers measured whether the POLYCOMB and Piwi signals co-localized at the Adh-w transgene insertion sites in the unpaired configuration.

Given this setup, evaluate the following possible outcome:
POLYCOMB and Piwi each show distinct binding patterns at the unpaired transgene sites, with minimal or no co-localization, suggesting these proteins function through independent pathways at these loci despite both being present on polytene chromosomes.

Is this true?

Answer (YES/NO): NO